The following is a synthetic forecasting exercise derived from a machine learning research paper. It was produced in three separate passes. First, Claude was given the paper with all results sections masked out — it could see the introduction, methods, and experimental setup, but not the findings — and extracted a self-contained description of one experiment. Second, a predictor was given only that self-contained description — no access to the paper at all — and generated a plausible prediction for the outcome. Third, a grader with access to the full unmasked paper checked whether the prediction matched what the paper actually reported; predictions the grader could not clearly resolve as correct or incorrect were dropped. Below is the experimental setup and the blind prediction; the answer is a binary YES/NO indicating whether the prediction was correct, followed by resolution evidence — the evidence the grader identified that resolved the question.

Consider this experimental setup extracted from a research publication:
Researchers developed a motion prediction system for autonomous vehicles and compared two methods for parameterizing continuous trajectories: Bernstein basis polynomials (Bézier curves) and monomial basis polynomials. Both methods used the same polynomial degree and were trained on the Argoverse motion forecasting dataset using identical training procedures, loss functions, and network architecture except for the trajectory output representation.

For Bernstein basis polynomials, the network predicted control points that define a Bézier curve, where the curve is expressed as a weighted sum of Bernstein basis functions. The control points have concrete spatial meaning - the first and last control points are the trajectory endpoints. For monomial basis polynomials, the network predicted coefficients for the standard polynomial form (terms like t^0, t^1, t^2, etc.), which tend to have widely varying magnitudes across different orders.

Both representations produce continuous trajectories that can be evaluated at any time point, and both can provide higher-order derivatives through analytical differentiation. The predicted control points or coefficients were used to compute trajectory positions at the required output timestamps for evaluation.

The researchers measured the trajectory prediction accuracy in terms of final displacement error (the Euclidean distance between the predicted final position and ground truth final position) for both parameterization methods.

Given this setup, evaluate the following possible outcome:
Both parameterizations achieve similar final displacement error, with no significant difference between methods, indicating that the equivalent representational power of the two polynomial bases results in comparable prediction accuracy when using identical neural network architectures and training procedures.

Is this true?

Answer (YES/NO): NO